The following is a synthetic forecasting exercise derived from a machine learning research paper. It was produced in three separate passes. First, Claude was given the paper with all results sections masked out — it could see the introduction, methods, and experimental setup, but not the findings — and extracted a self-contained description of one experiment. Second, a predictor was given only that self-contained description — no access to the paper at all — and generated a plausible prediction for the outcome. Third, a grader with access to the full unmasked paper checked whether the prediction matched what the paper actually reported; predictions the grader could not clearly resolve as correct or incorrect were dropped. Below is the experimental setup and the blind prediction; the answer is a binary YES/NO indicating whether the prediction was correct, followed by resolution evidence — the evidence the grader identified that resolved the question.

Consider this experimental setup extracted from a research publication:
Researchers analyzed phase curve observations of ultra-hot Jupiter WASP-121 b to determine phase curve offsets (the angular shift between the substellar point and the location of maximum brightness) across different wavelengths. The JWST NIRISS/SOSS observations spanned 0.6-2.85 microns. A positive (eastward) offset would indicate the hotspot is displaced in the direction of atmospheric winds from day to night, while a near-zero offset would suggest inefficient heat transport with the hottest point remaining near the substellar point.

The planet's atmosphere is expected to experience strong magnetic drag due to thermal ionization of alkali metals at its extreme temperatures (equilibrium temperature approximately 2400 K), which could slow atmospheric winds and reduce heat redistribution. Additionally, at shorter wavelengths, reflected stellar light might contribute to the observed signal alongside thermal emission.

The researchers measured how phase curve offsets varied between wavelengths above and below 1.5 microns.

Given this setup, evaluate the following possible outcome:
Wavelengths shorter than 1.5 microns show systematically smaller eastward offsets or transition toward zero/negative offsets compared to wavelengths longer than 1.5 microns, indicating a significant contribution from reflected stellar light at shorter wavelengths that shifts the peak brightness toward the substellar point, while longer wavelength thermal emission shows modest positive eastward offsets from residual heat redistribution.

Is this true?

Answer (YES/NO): NO